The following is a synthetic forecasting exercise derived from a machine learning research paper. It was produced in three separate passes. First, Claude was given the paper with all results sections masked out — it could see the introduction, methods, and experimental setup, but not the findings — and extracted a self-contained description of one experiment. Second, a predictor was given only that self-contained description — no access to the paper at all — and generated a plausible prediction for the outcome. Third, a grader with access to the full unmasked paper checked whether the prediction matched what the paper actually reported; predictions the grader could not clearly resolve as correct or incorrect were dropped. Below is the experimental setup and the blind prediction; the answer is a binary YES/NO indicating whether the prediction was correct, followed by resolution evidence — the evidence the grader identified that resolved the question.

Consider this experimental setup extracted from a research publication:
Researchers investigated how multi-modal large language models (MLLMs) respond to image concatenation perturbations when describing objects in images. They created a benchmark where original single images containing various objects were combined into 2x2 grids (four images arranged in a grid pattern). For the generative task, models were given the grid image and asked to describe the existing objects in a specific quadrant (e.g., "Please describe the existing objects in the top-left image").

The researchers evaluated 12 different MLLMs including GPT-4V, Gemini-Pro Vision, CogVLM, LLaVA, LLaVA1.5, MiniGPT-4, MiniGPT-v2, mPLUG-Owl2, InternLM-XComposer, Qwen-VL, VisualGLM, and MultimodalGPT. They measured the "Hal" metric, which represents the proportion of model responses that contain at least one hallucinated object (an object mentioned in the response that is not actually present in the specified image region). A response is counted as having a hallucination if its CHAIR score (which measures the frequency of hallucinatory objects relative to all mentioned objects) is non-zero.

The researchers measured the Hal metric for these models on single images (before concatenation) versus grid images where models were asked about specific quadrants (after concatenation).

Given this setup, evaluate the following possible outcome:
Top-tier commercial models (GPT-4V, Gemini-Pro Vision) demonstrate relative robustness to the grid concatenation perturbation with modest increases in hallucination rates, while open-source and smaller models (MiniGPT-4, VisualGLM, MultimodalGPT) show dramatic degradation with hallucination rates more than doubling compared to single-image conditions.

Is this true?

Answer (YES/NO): NO